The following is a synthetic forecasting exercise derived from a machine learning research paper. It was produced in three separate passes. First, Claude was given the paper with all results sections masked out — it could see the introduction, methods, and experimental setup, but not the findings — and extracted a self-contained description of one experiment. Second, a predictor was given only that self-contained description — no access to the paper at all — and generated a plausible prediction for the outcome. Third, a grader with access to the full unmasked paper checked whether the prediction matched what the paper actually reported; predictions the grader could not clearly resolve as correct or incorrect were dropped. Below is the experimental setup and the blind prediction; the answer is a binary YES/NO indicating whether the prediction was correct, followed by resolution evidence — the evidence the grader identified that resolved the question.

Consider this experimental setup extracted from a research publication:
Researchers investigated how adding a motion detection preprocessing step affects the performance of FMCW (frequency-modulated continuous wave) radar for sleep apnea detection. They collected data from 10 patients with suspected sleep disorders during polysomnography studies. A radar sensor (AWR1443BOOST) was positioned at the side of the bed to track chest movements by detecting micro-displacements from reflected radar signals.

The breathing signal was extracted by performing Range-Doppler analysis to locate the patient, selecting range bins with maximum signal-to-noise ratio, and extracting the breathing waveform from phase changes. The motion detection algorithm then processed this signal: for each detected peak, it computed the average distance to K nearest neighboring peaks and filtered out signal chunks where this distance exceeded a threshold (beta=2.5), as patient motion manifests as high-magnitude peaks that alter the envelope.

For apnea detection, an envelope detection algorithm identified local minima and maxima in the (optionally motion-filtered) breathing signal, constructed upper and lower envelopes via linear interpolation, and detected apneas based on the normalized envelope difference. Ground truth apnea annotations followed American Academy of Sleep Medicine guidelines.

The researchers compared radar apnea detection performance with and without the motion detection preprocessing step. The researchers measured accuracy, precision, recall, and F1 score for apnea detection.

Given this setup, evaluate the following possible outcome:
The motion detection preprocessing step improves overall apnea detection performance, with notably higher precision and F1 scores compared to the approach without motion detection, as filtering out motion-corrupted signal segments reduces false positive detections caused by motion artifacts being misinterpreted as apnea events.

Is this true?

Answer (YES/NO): NO